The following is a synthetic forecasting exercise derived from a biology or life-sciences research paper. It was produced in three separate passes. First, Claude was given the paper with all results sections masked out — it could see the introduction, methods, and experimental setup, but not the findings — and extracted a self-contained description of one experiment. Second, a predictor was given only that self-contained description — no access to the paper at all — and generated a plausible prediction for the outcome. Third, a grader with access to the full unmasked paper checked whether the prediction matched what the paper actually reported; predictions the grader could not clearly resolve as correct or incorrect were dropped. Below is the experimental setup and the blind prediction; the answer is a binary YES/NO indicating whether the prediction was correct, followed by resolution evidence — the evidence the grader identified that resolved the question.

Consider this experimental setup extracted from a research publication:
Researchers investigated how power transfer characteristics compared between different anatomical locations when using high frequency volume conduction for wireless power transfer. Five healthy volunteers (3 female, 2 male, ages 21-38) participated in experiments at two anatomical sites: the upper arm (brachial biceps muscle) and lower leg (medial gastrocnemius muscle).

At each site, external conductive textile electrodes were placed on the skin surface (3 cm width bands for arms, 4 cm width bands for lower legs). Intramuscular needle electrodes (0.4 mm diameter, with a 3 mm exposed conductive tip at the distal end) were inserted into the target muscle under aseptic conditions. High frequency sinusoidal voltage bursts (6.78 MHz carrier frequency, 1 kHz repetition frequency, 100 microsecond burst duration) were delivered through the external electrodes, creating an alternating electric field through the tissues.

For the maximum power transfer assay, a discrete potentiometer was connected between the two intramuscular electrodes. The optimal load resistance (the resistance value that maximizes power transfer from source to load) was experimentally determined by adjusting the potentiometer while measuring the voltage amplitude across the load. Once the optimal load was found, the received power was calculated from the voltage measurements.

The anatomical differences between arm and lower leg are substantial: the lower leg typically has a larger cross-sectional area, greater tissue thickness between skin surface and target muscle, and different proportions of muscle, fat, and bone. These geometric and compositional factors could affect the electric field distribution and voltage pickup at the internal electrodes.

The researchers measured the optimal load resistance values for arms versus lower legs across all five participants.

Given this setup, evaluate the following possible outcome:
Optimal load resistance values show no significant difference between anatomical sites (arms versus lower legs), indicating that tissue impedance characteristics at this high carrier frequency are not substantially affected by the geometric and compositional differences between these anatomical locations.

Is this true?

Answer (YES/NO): YES